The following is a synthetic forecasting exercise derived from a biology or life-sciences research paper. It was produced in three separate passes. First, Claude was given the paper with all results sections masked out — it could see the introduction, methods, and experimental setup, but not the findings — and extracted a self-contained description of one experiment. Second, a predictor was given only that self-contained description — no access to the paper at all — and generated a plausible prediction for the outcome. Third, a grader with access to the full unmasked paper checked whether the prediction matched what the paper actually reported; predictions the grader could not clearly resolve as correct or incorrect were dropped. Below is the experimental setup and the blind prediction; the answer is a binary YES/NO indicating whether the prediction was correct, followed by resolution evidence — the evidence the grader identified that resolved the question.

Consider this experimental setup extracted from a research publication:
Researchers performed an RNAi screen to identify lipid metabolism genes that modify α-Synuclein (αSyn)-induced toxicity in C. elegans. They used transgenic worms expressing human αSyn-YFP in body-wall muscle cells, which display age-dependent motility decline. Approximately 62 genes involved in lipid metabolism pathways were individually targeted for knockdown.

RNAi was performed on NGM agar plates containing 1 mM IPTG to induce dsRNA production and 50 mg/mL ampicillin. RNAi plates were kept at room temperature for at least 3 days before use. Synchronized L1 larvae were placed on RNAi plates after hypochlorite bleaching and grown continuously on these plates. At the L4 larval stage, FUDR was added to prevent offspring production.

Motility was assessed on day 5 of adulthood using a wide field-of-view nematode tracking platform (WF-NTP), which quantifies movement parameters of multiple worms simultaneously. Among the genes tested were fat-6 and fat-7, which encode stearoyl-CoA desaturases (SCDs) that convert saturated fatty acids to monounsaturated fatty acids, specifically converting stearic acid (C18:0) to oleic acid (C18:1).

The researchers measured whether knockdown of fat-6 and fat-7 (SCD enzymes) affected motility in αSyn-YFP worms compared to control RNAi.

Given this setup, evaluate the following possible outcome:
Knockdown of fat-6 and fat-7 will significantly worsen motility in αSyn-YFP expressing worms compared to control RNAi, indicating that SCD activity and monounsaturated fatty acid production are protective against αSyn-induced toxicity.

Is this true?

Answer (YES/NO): NO